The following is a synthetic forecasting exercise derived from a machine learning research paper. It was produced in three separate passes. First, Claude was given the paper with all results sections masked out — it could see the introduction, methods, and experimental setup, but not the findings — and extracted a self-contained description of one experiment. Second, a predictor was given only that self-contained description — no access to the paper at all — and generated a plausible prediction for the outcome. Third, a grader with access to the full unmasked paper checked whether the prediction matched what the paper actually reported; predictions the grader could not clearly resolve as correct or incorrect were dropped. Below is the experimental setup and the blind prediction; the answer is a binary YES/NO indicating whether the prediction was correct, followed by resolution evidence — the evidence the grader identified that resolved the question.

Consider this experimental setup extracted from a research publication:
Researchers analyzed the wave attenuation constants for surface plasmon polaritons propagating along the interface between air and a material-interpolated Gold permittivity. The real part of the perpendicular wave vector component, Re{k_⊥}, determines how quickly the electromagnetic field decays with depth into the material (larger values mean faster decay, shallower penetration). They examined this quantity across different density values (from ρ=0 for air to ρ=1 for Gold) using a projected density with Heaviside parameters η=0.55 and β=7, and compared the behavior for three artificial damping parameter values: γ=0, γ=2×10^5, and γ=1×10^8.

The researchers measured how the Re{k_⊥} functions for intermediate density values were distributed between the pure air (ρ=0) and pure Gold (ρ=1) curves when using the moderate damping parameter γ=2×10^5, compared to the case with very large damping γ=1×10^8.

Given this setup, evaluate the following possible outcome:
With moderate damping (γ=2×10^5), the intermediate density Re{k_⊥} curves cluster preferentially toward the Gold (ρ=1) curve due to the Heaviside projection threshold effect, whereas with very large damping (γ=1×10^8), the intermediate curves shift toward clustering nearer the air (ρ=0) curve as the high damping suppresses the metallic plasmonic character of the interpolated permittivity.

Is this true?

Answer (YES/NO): NO